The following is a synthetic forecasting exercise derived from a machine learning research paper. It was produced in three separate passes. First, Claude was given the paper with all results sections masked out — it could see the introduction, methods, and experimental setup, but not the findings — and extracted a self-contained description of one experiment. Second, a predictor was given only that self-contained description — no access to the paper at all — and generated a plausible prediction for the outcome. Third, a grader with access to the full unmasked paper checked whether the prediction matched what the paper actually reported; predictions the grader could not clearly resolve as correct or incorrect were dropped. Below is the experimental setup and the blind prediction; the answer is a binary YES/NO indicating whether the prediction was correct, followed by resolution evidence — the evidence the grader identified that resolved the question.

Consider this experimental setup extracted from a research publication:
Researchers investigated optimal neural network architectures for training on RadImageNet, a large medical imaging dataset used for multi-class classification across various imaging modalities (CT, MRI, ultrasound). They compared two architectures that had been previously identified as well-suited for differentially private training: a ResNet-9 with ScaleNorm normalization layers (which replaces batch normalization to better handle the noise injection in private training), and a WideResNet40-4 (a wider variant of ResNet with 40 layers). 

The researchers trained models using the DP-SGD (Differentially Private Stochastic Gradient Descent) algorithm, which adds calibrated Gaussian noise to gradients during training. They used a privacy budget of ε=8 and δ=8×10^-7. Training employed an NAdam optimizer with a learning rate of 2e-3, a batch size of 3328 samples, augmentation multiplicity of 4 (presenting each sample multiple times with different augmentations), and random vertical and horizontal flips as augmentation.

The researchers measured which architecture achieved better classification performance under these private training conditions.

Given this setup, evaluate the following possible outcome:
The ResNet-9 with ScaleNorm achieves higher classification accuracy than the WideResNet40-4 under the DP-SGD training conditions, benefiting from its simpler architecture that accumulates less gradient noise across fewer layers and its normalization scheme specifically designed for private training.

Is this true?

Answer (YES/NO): YES